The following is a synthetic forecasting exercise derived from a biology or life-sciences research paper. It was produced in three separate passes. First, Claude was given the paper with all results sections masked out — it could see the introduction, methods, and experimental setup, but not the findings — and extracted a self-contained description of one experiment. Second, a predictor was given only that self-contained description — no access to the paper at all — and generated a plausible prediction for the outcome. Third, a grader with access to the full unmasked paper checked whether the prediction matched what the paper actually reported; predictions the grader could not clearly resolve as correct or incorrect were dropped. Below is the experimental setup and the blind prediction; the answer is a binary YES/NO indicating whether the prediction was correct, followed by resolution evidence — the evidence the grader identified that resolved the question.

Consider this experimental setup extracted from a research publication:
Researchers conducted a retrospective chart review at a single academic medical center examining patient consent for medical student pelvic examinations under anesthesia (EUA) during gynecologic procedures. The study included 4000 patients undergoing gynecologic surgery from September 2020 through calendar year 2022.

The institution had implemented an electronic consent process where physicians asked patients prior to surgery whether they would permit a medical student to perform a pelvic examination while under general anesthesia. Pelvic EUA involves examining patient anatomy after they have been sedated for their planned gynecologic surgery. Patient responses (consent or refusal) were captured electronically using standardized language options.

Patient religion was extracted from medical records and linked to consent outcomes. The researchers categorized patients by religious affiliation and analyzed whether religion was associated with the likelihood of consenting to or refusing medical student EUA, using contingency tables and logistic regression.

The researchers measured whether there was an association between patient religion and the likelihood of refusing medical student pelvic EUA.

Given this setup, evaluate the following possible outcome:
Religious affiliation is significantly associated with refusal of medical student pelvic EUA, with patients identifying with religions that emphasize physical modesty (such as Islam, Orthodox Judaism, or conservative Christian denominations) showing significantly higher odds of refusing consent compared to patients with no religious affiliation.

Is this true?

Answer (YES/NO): NO